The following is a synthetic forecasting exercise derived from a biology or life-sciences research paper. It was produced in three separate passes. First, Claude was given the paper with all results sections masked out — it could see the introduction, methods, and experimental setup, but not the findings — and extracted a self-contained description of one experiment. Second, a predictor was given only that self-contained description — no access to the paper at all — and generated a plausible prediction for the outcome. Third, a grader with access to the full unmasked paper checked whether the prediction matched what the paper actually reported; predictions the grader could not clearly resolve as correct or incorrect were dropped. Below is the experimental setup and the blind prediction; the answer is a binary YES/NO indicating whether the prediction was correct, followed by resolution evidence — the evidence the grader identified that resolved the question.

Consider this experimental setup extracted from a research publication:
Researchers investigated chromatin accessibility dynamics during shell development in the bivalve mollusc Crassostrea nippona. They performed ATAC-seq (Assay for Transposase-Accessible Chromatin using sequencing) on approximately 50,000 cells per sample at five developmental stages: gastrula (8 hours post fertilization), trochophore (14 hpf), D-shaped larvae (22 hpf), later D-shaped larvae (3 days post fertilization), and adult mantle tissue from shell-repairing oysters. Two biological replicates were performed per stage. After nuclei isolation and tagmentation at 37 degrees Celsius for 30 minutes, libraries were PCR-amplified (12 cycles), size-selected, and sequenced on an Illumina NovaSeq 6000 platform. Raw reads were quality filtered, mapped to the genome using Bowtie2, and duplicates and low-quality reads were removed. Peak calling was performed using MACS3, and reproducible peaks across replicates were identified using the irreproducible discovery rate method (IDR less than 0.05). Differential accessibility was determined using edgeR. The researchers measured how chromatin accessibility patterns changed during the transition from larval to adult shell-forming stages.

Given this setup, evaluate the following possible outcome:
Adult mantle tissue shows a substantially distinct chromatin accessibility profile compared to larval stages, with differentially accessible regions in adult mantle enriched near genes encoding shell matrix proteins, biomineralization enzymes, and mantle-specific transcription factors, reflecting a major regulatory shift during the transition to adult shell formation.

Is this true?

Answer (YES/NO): NO